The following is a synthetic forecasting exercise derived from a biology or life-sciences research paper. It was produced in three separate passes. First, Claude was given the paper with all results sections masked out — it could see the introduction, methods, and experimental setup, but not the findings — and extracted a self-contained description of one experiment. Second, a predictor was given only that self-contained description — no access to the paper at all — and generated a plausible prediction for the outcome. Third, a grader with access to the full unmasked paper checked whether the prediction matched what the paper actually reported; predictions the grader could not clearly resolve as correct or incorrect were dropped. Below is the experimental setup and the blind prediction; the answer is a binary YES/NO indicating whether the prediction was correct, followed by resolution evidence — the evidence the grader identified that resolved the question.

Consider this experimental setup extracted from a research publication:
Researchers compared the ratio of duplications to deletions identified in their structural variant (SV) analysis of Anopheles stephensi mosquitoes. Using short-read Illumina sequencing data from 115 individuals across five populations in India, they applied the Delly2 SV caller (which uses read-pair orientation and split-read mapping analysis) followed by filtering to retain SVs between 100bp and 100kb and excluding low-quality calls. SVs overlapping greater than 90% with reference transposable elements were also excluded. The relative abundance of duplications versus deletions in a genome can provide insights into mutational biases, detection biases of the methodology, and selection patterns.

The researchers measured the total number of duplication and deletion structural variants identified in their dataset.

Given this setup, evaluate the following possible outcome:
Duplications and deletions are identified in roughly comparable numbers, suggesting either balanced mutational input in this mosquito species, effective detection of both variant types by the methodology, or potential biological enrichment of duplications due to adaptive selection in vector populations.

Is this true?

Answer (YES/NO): NO